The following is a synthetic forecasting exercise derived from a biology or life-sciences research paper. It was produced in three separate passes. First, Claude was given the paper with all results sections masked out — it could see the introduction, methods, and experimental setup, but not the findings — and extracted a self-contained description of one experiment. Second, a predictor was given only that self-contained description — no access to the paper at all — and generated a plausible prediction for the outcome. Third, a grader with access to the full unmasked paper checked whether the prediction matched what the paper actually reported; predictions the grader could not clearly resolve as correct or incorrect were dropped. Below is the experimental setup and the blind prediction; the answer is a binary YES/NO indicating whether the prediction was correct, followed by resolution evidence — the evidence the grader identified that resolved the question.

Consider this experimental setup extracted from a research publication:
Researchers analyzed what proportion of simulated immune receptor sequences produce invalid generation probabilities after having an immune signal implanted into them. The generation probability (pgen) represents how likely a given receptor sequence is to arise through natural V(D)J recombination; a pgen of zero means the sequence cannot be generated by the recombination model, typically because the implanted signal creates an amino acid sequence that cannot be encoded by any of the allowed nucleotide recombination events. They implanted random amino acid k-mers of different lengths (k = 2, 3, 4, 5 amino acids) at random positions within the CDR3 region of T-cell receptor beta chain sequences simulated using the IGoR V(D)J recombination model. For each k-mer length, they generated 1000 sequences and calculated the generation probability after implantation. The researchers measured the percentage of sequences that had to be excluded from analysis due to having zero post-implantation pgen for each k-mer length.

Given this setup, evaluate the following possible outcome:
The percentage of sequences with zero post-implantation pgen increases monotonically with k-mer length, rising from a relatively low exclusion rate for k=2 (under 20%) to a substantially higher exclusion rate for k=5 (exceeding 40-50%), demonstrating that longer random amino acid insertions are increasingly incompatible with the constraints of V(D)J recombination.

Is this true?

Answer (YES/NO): NO